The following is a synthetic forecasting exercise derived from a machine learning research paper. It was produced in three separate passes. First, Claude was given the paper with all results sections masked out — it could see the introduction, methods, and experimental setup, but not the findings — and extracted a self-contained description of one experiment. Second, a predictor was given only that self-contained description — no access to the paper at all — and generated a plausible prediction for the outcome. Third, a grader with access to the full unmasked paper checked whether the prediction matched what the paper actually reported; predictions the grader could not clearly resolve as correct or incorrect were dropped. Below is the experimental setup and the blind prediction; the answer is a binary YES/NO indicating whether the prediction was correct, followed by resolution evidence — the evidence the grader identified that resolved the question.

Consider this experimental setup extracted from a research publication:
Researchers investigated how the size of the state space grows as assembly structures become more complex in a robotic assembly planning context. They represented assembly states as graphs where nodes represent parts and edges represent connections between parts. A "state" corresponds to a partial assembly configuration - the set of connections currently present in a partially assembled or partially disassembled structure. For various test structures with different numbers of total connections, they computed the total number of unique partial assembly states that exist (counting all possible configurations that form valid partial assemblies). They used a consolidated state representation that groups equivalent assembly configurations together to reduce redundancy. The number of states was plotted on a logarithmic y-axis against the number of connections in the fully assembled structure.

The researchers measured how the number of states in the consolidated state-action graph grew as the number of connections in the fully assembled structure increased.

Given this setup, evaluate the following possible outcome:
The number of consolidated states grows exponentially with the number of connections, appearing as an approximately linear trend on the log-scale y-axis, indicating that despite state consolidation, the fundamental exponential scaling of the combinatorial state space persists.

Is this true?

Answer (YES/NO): YES